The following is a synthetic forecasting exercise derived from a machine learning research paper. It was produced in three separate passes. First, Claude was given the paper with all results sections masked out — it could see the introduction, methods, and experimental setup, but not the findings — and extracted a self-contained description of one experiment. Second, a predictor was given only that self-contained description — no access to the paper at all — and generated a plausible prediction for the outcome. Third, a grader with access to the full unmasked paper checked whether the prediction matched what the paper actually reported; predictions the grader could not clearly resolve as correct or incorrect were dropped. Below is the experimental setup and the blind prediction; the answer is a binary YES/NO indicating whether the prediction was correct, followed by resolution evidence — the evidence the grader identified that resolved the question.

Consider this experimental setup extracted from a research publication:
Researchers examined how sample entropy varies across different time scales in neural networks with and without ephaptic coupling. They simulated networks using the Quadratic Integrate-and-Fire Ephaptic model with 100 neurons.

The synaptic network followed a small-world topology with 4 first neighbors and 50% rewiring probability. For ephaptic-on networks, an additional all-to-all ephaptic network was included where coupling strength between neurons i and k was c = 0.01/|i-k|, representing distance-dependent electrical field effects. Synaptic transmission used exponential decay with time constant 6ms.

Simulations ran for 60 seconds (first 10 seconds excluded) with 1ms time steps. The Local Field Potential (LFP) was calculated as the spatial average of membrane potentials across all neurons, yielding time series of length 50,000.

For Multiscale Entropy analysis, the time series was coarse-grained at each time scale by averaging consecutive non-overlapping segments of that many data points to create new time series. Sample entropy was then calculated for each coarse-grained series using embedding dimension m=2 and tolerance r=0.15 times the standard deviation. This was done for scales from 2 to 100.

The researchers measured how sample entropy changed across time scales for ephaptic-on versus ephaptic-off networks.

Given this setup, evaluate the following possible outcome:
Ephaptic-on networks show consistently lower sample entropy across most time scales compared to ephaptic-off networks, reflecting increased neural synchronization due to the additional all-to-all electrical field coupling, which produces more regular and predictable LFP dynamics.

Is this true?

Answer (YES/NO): NO